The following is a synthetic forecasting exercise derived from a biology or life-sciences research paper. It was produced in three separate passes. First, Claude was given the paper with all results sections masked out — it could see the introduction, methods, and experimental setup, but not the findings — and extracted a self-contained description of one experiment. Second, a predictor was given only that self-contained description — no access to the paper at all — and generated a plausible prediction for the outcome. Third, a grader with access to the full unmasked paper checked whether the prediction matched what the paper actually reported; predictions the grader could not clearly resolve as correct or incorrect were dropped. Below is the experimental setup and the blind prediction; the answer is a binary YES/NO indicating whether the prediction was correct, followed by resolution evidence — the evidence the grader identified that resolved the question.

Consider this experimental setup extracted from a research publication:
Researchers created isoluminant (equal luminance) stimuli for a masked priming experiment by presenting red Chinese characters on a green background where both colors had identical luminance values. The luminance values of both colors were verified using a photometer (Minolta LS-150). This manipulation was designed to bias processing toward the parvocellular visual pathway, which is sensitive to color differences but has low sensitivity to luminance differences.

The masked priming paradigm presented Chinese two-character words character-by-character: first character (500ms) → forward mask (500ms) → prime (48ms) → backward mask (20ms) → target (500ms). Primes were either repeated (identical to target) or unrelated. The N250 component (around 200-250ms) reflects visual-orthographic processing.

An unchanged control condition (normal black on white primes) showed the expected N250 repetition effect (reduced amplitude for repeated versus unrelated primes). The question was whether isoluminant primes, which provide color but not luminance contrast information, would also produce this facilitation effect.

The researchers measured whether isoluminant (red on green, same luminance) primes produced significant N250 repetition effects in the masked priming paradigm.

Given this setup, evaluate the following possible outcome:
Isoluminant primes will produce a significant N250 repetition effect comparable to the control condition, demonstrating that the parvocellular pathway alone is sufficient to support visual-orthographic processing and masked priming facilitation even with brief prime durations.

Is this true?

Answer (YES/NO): YES